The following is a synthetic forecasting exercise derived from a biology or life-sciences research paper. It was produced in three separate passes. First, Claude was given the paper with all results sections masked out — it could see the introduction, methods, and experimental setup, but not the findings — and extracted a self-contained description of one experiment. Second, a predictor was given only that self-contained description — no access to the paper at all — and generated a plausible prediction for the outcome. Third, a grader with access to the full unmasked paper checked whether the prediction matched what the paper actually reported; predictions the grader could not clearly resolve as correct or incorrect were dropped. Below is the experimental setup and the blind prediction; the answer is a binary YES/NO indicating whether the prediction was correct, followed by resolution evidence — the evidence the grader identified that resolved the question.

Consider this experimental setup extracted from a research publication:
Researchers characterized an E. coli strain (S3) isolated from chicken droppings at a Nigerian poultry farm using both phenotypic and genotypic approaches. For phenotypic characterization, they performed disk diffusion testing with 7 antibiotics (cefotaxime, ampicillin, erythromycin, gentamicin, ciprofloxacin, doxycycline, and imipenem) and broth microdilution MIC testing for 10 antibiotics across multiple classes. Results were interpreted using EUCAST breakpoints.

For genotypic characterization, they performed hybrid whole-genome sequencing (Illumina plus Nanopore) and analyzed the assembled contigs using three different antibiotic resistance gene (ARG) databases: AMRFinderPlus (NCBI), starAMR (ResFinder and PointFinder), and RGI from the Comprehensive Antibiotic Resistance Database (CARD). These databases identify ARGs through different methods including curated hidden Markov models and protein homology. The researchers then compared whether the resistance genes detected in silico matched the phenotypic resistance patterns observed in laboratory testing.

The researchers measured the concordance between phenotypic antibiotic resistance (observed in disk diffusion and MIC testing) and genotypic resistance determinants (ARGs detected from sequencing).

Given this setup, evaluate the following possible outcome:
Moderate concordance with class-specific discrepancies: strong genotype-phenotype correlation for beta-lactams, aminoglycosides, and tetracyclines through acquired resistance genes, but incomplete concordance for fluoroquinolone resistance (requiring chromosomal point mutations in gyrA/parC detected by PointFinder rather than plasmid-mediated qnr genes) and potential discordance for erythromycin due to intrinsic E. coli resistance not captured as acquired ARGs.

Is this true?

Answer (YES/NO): NO